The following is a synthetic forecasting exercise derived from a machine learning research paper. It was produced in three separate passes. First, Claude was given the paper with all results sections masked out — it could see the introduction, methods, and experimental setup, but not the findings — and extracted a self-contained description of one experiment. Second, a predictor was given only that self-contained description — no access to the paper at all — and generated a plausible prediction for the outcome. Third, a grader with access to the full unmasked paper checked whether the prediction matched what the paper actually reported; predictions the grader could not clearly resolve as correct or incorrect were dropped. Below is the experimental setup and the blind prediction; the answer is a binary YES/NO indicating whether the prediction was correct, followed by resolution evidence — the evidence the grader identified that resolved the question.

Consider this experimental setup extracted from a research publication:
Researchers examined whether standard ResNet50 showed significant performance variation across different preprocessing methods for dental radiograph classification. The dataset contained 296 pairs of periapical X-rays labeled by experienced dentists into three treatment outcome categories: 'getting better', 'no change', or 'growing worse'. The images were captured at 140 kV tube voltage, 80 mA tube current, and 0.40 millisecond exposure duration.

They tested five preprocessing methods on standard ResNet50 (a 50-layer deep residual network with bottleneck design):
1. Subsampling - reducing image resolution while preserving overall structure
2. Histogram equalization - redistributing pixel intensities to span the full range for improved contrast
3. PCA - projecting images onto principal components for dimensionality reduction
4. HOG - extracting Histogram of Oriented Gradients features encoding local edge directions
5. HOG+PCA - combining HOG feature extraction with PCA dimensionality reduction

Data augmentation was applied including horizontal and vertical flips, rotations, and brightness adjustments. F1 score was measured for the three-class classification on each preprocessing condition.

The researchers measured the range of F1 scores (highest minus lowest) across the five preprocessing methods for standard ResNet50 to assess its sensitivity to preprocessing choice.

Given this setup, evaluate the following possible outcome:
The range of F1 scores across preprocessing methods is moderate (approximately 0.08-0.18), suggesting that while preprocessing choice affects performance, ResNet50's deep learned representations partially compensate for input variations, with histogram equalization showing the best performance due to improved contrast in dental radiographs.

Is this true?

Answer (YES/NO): NO